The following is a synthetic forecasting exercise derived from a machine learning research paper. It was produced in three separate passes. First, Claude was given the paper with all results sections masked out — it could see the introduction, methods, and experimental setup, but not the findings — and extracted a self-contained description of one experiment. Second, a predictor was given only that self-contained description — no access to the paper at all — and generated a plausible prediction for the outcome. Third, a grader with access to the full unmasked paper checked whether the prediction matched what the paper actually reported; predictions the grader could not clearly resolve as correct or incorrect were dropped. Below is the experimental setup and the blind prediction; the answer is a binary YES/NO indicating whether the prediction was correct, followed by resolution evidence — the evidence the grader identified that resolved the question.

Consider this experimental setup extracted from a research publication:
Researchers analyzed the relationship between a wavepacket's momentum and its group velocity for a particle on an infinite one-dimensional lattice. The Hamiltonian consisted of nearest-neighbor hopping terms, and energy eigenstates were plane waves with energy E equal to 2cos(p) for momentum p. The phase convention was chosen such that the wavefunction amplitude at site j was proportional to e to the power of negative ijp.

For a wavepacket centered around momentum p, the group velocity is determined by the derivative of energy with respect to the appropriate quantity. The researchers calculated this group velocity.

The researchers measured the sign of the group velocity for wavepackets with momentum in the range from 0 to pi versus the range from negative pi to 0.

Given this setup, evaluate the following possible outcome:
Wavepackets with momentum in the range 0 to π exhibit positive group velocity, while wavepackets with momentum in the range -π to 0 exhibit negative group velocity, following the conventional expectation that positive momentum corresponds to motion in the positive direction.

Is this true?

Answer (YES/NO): YES